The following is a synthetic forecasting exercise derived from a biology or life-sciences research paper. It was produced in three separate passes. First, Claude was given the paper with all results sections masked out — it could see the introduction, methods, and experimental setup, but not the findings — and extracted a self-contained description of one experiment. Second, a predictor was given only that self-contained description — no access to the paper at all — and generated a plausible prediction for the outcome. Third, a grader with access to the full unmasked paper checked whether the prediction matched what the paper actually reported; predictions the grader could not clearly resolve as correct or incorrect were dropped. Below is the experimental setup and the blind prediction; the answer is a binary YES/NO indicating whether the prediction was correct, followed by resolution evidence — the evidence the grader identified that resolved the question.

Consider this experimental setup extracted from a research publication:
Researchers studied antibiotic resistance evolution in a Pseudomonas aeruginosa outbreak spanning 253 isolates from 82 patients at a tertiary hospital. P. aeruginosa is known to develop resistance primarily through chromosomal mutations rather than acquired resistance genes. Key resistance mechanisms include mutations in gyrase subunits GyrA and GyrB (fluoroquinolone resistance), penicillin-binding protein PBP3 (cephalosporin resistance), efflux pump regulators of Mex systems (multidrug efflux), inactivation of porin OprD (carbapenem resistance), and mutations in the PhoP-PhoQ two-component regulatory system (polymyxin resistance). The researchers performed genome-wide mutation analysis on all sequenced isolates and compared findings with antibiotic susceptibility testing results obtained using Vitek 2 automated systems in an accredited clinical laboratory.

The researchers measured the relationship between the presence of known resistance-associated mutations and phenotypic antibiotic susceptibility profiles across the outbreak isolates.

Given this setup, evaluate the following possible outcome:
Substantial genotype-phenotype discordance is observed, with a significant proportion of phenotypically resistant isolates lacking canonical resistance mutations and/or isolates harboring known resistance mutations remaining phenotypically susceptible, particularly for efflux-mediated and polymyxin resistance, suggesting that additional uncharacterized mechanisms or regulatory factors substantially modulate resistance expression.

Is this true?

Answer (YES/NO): YES